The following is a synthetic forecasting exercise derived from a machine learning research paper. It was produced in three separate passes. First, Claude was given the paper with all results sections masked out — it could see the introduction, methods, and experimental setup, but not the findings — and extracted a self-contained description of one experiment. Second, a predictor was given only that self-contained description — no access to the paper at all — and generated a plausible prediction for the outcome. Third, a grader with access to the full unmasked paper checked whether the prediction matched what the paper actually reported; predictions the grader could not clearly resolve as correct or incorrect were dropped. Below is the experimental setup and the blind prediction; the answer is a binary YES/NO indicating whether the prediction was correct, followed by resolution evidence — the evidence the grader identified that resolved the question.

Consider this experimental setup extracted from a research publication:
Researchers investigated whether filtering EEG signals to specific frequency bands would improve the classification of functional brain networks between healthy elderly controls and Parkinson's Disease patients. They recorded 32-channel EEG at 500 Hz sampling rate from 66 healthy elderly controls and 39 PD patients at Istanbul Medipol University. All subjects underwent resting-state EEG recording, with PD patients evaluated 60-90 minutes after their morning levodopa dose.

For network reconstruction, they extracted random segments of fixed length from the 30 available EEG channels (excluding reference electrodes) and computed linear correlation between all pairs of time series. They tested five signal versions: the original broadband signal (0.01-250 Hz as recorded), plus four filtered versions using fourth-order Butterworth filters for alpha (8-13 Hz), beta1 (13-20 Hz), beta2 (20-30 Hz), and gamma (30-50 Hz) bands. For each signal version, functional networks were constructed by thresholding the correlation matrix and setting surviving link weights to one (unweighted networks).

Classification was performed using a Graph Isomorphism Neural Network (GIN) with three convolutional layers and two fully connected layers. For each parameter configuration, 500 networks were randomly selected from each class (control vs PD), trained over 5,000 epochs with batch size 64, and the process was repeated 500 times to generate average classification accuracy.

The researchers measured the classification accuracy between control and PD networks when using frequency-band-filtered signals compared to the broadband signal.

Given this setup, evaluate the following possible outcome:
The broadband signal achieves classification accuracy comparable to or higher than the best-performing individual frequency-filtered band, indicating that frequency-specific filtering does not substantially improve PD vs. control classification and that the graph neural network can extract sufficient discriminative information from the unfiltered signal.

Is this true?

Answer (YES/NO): YES